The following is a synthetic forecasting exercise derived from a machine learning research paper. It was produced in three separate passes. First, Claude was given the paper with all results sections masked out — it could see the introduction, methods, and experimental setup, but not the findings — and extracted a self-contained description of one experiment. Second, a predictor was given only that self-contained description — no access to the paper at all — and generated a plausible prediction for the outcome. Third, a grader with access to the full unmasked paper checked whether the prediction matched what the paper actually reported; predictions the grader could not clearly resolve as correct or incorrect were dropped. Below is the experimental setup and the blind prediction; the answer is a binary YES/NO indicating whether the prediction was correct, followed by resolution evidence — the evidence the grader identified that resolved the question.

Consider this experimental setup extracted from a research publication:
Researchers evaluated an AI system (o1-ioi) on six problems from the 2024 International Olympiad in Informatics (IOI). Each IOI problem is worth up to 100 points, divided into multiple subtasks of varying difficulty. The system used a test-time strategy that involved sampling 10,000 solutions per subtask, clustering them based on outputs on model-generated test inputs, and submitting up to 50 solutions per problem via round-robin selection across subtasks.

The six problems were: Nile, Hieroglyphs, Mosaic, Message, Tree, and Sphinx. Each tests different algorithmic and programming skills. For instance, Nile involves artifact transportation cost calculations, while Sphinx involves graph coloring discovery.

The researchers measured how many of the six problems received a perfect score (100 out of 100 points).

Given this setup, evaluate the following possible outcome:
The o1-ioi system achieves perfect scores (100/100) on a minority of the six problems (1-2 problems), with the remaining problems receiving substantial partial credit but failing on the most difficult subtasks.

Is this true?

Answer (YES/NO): YES